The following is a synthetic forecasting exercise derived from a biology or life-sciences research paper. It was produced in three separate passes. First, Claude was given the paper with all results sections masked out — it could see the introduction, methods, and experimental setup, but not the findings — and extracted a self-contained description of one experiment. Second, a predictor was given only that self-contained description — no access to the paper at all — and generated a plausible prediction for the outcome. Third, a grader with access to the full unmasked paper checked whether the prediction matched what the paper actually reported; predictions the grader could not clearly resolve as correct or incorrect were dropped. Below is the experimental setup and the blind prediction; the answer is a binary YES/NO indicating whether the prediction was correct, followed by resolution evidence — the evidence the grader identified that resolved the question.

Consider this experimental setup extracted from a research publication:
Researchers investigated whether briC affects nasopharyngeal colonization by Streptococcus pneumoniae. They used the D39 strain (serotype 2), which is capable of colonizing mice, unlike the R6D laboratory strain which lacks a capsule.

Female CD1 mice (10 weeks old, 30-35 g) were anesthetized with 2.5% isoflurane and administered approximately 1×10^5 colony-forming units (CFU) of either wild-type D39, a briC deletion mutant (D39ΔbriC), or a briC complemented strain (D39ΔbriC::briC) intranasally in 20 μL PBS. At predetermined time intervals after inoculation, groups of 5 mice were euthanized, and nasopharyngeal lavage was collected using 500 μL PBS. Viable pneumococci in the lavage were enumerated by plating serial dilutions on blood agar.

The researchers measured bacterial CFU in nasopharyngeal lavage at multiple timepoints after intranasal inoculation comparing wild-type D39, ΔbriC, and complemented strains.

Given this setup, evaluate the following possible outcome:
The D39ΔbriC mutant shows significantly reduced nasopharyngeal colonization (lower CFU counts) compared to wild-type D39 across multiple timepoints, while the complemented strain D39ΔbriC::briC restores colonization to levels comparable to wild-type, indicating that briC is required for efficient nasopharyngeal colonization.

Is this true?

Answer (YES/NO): YES